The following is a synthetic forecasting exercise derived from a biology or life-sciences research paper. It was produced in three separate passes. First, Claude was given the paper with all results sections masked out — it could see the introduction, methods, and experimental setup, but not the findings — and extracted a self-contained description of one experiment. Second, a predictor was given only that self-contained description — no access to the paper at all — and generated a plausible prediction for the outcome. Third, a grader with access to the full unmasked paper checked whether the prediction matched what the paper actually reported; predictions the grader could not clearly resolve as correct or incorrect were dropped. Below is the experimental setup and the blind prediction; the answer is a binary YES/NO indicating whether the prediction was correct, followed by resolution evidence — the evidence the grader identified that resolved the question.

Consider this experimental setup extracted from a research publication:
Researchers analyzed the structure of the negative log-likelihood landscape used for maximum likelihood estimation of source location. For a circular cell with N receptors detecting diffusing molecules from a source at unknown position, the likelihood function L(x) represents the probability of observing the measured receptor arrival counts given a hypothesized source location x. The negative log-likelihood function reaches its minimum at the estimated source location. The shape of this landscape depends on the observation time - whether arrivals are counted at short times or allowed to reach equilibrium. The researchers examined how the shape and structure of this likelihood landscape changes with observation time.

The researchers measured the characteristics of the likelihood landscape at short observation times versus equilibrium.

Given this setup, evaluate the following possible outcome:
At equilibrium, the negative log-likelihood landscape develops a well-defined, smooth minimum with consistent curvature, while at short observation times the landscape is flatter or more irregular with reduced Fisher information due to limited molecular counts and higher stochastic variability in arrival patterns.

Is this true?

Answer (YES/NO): NO